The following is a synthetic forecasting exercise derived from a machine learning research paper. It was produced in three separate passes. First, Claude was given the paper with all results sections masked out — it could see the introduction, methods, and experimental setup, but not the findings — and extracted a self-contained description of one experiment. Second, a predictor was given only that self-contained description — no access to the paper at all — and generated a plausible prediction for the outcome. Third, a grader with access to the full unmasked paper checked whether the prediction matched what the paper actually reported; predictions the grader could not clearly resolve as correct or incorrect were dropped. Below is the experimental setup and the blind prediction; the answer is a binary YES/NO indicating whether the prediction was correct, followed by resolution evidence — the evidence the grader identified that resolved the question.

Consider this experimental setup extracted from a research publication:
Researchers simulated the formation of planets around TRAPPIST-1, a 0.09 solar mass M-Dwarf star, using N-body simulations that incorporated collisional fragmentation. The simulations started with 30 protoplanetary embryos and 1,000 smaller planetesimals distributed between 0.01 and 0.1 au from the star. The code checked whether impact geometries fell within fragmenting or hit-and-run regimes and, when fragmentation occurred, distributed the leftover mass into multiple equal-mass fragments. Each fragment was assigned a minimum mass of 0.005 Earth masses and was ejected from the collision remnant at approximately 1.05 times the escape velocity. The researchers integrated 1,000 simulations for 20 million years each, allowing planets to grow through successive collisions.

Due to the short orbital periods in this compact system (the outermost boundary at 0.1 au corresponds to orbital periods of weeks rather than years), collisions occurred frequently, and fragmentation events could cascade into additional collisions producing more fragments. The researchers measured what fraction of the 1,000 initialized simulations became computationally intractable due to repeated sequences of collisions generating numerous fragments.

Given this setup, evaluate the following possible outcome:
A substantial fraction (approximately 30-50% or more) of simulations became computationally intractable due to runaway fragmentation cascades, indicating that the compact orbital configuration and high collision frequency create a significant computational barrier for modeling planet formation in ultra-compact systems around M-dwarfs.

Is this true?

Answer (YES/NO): YES